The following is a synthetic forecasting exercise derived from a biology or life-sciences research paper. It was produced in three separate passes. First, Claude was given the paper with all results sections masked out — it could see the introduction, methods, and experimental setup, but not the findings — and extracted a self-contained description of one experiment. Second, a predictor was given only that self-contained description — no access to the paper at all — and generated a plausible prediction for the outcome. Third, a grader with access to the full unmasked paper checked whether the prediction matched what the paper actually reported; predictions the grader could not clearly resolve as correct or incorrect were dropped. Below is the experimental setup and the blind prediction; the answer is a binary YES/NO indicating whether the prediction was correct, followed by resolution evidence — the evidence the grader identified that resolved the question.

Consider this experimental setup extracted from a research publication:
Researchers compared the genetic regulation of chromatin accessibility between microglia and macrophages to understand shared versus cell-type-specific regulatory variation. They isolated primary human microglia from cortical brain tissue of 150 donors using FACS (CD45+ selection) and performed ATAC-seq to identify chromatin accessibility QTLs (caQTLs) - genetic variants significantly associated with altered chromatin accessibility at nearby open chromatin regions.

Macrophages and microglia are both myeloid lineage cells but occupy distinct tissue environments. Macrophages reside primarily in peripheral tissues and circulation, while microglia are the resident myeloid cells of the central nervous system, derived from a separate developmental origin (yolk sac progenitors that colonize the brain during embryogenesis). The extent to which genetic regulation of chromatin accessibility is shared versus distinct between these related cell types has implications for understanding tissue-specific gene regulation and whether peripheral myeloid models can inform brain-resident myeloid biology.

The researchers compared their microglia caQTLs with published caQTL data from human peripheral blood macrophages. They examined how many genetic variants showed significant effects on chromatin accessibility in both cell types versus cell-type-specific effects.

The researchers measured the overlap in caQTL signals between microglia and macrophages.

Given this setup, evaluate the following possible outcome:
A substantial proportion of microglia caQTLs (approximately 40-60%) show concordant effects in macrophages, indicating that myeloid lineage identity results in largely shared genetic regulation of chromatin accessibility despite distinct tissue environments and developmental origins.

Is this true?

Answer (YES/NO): NO